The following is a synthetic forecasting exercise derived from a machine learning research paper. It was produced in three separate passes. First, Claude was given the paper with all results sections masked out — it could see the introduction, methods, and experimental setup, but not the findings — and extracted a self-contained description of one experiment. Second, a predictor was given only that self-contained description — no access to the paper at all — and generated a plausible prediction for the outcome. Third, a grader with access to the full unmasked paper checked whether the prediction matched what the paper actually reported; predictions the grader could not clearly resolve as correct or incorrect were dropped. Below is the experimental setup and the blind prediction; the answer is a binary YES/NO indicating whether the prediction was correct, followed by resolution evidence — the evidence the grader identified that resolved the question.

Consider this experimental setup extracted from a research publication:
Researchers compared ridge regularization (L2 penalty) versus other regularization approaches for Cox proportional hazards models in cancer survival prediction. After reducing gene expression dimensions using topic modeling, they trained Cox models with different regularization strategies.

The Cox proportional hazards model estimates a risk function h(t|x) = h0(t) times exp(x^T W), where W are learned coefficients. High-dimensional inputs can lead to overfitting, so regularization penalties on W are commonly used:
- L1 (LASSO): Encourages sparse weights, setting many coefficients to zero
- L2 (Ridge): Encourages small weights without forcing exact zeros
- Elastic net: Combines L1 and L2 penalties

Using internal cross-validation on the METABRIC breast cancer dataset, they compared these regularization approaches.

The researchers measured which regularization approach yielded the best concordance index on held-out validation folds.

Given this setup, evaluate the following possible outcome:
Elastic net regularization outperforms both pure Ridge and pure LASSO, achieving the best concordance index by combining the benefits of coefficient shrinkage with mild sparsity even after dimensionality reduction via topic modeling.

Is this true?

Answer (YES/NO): NO